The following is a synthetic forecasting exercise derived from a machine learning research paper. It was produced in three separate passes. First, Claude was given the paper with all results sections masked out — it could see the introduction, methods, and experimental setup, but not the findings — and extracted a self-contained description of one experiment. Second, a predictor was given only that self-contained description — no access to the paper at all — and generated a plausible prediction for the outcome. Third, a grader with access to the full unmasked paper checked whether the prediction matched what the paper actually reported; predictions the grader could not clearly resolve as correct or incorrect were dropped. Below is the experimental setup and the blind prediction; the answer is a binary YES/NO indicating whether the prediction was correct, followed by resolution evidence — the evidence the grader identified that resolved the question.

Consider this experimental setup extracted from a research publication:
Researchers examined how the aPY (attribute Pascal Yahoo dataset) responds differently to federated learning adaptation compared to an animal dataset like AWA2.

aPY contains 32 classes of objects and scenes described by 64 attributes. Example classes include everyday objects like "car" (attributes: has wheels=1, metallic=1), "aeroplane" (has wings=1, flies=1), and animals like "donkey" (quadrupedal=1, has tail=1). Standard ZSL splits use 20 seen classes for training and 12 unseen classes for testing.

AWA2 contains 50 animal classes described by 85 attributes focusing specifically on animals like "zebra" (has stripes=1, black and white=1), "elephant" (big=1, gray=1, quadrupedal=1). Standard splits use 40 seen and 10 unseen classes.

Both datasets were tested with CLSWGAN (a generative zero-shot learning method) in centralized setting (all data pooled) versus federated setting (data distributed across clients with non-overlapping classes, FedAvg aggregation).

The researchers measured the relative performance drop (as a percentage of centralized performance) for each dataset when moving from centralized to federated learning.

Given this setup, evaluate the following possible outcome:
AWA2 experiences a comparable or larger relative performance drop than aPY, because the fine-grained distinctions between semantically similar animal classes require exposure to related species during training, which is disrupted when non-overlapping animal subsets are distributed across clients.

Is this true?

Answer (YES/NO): NO